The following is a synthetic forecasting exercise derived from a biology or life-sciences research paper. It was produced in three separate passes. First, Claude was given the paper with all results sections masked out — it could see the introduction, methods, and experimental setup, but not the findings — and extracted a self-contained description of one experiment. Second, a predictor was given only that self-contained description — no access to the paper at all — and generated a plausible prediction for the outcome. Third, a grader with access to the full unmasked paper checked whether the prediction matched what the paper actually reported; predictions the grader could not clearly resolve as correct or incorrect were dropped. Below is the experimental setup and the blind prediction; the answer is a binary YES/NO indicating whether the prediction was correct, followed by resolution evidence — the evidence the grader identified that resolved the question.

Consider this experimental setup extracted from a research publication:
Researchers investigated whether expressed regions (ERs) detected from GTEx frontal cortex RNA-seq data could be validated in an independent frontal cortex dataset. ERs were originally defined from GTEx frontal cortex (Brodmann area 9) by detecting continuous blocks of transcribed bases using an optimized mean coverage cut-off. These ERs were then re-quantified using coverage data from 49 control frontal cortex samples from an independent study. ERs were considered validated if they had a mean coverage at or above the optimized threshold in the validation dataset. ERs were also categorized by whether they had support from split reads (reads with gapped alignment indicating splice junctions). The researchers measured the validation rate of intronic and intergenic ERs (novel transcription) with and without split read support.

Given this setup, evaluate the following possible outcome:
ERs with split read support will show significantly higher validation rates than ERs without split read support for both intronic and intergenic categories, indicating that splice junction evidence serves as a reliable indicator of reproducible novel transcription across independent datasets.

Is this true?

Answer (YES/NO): YES